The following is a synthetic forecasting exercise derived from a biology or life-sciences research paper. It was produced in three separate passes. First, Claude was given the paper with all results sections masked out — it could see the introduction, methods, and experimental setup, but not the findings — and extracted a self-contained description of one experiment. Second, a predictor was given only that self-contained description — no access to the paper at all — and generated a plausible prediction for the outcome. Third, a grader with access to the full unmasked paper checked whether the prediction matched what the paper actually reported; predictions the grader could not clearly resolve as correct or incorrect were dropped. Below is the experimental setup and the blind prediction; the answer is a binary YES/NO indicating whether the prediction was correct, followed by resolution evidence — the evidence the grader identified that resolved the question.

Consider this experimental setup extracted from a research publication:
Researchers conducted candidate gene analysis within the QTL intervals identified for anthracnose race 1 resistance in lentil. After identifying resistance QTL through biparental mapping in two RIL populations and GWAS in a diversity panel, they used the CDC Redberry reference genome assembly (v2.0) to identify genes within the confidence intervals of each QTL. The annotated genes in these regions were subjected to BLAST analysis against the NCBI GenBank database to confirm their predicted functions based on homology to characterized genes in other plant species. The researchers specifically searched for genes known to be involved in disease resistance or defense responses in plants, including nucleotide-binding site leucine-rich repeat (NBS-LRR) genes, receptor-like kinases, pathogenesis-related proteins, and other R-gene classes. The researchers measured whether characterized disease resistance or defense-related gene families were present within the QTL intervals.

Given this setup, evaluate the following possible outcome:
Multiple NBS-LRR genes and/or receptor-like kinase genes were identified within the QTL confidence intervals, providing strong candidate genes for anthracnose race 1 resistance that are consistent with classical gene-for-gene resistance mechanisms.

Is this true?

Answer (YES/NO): YES